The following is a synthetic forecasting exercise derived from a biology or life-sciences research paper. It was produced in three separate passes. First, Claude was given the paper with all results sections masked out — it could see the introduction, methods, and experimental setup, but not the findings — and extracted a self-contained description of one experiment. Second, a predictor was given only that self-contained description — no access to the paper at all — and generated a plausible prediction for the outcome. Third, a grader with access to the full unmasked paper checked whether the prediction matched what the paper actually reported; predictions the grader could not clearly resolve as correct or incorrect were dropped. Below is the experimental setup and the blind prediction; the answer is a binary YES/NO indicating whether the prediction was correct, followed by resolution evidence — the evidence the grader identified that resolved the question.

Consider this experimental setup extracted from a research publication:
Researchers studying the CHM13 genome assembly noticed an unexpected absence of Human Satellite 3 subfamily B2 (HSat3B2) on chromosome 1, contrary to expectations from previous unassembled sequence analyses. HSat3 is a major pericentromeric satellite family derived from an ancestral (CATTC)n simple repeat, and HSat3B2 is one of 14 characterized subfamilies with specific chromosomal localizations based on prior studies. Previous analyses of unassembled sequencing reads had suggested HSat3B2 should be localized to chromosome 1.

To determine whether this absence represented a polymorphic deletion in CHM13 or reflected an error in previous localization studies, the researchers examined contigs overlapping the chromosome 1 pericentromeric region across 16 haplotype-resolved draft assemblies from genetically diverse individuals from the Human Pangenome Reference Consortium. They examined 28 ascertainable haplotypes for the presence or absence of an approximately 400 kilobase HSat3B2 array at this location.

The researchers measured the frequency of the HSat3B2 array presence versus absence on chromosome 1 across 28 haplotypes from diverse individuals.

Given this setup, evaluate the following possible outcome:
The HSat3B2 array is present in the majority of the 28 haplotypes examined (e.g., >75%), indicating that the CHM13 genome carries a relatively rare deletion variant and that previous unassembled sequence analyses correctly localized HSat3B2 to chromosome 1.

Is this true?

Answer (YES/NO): NO